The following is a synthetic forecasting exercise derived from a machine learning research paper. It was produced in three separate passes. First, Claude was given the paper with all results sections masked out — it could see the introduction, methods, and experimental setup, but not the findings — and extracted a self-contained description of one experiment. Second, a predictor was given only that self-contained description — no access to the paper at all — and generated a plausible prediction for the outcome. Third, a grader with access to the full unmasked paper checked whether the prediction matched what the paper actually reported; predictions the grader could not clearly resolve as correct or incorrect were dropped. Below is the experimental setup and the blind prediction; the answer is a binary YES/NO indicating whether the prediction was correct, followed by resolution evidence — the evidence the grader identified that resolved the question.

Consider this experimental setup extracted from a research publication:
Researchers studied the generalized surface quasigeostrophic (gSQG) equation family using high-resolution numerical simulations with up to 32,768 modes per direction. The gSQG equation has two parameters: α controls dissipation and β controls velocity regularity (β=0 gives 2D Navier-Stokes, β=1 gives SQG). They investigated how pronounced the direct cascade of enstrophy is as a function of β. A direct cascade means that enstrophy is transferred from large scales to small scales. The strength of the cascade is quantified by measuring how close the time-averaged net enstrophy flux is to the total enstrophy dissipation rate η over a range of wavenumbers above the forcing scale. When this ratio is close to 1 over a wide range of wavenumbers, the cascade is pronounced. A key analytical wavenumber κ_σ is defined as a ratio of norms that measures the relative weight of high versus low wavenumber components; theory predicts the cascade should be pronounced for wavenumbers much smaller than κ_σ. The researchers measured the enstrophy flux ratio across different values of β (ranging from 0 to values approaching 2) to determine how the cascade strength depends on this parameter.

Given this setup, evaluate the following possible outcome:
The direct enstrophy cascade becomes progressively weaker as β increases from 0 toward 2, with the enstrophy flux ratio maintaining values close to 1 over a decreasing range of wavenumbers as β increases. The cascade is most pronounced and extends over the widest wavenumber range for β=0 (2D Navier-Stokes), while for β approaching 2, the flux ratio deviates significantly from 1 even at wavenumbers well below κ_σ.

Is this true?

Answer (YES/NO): NO